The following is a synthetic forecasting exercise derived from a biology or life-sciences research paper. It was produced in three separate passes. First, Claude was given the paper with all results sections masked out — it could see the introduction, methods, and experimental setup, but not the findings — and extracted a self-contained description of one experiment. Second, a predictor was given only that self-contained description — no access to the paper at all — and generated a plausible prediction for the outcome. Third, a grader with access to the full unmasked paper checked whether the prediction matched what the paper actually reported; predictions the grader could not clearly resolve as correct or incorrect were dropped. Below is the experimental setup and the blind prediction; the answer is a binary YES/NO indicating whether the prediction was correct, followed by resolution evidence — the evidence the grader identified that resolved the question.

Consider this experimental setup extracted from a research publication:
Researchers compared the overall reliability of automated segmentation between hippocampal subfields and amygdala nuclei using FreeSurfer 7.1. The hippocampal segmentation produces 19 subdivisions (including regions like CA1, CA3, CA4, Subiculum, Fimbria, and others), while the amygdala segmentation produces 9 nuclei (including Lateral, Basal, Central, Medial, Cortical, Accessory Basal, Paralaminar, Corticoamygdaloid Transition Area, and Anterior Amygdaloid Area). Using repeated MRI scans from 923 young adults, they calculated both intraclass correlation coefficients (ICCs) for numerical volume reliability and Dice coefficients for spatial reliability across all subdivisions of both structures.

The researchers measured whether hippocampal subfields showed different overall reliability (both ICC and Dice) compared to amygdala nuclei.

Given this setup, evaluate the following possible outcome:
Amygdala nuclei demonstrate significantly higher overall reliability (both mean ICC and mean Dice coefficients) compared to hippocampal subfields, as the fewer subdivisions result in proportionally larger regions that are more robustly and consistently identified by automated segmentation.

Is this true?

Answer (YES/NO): NO